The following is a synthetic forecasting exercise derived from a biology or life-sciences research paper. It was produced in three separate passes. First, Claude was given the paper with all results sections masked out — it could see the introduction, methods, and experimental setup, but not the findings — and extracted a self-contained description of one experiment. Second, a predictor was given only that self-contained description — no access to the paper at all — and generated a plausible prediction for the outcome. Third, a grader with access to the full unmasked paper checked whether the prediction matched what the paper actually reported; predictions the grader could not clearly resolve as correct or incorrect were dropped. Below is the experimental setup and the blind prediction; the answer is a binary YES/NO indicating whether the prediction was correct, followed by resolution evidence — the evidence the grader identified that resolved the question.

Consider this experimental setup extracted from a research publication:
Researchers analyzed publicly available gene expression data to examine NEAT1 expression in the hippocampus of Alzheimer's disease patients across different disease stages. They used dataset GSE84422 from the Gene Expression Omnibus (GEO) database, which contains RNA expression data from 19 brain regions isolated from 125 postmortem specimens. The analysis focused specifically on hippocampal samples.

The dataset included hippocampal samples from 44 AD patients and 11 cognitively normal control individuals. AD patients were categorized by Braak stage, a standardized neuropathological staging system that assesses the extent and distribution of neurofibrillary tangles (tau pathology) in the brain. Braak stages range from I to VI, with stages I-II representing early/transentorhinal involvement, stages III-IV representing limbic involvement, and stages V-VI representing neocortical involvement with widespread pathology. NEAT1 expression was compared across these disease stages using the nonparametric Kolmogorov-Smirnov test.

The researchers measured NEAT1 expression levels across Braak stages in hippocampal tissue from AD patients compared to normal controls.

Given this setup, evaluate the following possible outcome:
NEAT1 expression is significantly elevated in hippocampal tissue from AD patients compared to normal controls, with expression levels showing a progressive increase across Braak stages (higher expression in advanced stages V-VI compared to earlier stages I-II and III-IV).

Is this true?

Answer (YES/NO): NO